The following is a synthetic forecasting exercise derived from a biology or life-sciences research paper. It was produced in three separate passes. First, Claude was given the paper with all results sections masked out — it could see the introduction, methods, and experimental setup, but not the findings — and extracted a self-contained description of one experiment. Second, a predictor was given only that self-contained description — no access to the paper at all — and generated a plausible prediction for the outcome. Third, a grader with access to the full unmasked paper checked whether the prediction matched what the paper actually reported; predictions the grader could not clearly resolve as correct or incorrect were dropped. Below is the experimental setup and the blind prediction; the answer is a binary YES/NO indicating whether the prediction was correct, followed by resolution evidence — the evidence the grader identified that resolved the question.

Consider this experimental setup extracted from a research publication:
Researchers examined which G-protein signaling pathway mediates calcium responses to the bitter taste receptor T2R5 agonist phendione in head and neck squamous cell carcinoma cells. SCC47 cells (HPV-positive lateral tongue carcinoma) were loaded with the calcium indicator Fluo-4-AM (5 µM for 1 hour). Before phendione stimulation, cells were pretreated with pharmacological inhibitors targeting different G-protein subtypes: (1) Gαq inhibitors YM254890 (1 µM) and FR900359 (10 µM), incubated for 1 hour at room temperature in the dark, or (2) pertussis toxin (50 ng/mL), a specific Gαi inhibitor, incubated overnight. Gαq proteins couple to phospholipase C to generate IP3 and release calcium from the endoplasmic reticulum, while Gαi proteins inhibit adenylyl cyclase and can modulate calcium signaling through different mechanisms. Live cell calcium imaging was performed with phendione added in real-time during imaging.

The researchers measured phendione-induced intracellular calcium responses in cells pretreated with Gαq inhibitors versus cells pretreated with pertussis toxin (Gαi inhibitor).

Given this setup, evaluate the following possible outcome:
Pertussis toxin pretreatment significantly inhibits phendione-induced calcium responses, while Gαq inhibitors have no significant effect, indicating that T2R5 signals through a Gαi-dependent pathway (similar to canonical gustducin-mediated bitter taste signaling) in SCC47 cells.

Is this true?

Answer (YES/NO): NO